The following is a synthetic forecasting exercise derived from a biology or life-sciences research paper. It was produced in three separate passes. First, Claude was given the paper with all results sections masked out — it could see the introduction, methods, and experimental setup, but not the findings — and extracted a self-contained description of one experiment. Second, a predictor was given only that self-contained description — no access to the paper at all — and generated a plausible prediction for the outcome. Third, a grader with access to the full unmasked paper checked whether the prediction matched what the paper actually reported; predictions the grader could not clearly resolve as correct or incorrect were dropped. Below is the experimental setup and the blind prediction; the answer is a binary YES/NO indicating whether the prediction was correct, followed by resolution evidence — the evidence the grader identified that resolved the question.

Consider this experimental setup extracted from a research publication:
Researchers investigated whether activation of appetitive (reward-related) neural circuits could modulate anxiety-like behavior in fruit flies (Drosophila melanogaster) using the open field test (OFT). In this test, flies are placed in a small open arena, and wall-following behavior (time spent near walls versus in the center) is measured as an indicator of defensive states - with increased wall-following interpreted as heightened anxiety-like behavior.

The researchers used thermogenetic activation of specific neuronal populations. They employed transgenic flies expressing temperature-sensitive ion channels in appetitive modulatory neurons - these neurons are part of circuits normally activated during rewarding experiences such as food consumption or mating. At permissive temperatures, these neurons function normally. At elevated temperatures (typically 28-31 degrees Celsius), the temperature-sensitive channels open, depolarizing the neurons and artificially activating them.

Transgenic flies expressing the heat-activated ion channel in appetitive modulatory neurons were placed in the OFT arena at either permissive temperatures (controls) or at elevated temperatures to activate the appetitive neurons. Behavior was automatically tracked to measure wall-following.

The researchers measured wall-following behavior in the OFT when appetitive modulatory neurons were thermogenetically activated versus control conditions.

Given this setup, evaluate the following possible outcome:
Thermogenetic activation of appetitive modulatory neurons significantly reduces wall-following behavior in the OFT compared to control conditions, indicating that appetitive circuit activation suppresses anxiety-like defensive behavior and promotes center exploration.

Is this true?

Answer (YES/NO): YES